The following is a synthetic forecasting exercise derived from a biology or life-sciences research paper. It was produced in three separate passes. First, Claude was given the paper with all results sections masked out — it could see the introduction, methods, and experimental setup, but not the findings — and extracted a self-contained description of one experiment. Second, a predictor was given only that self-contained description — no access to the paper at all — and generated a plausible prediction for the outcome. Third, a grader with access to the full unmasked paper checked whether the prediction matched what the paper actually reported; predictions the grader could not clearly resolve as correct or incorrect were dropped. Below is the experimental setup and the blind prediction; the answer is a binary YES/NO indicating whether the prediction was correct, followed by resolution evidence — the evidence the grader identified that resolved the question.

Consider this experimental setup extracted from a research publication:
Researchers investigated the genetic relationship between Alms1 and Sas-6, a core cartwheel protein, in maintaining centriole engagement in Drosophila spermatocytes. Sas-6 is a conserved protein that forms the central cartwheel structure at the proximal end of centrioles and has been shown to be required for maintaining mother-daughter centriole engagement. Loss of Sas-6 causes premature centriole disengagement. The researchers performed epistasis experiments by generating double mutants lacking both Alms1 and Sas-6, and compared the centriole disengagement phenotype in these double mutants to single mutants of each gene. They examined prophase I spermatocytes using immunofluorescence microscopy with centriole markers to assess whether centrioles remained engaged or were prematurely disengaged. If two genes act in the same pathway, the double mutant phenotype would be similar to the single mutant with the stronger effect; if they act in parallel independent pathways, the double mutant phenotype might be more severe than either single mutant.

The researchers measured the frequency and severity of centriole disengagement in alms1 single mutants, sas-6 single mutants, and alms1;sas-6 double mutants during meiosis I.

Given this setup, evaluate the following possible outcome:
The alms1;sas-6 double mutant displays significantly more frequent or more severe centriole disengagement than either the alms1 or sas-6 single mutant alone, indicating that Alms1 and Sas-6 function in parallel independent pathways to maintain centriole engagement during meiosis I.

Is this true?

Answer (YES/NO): NO